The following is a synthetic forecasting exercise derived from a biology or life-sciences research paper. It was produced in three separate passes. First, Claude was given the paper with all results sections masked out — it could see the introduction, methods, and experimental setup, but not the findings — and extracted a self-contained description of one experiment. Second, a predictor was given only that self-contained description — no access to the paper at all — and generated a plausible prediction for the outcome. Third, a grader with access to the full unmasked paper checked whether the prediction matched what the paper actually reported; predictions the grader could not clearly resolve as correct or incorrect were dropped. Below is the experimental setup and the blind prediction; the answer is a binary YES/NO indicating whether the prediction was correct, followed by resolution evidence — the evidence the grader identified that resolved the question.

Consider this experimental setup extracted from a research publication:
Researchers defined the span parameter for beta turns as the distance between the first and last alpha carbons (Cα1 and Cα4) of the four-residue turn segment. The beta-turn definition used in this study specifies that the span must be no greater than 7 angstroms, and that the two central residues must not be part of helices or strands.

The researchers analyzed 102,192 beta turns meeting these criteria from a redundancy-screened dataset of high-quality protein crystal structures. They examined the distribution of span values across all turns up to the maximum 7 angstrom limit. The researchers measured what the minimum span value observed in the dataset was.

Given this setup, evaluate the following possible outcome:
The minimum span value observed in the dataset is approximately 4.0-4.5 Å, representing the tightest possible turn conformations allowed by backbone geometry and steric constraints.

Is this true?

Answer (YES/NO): NO